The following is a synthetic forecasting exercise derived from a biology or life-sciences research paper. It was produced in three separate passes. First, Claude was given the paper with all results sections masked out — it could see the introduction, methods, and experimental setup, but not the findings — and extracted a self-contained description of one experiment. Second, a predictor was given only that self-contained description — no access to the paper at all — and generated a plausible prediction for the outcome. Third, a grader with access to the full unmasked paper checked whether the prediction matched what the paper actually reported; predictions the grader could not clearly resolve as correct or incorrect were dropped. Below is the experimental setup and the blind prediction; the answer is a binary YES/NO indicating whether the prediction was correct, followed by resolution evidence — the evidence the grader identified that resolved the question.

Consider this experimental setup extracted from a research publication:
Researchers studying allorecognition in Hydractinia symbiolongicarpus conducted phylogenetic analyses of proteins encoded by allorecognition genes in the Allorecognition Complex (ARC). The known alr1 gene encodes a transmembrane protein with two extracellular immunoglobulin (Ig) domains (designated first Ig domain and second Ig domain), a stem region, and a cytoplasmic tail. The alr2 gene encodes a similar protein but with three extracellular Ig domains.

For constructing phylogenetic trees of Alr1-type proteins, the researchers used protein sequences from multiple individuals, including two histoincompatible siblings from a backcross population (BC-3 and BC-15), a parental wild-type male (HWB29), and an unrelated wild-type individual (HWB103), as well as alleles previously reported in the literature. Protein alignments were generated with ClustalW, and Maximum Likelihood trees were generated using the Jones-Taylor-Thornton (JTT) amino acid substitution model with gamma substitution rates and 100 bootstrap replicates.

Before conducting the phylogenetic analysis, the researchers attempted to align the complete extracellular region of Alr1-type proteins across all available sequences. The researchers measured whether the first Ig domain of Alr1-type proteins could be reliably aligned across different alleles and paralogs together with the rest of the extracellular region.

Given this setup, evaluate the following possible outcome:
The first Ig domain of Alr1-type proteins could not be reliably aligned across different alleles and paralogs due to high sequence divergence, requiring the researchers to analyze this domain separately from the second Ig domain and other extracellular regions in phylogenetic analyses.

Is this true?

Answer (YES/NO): YES